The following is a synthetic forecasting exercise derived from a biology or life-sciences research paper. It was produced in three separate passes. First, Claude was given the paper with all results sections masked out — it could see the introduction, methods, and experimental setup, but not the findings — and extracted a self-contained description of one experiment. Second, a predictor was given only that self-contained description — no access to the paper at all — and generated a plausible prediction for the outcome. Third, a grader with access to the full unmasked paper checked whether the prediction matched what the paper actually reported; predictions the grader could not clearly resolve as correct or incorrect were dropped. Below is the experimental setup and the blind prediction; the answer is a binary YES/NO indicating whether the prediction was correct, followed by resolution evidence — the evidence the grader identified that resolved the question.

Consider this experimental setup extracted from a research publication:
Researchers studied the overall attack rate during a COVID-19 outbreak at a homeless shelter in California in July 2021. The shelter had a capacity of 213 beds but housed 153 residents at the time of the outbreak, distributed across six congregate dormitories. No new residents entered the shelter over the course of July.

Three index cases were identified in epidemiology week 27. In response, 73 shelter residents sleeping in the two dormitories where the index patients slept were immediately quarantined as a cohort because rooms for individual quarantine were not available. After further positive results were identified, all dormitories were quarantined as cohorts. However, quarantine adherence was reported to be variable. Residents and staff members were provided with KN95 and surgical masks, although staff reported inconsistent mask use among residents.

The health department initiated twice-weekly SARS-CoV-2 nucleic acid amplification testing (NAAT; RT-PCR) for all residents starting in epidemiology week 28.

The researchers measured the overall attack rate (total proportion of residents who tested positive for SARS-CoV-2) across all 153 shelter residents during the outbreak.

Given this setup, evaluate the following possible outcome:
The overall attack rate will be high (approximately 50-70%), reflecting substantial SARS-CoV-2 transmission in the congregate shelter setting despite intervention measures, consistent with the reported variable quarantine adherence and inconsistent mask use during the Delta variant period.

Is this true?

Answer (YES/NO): NO